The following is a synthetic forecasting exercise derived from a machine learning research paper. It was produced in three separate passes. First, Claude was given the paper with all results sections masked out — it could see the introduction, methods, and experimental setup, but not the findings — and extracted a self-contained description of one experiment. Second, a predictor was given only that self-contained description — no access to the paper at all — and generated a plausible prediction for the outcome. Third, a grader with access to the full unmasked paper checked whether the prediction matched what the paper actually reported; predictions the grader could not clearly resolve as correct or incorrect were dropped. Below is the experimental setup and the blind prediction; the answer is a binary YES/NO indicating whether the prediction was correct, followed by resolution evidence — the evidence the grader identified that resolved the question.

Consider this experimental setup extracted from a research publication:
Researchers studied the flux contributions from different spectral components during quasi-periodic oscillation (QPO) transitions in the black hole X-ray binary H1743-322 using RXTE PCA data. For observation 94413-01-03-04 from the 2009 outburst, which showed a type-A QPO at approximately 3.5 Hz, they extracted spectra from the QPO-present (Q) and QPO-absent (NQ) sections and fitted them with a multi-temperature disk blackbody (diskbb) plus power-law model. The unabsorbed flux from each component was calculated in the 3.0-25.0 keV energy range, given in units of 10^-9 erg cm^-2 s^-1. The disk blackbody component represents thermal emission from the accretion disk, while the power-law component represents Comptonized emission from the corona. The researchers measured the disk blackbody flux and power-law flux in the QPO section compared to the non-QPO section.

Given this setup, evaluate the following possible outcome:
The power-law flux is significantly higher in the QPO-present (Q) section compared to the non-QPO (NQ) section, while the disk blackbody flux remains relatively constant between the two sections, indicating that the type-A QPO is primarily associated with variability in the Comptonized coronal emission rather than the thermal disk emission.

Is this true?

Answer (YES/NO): NO